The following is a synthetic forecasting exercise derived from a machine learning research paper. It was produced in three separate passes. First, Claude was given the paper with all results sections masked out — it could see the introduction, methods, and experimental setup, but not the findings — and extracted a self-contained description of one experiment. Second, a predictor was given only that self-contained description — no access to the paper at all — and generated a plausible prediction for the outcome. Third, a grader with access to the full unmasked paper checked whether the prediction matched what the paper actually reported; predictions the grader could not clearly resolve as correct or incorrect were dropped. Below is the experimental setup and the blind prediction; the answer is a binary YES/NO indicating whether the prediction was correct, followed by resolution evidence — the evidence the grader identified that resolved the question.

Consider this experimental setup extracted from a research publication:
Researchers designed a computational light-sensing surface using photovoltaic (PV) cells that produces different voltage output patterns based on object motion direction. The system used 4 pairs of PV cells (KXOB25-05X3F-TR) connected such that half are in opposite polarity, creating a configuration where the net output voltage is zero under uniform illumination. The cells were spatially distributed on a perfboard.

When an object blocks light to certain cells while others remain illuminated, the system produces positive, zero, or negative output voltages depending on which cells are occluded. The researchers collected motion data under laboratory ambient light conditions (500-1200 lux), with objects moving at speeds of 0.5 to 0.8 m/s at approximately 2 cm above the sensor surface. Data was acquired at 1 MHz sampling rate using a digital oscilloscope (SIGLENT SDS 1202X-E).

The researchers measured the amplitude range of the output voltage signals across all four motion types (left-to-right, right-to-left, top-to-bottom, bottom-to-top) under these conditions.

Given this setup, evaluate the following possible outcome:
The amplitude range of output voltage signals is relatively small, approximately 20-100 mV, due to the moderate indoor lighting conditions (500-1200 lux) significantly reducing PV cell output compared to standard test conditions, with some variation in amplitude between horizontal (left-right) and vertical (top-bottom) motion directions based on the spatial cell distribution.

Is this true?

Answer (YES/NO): NO